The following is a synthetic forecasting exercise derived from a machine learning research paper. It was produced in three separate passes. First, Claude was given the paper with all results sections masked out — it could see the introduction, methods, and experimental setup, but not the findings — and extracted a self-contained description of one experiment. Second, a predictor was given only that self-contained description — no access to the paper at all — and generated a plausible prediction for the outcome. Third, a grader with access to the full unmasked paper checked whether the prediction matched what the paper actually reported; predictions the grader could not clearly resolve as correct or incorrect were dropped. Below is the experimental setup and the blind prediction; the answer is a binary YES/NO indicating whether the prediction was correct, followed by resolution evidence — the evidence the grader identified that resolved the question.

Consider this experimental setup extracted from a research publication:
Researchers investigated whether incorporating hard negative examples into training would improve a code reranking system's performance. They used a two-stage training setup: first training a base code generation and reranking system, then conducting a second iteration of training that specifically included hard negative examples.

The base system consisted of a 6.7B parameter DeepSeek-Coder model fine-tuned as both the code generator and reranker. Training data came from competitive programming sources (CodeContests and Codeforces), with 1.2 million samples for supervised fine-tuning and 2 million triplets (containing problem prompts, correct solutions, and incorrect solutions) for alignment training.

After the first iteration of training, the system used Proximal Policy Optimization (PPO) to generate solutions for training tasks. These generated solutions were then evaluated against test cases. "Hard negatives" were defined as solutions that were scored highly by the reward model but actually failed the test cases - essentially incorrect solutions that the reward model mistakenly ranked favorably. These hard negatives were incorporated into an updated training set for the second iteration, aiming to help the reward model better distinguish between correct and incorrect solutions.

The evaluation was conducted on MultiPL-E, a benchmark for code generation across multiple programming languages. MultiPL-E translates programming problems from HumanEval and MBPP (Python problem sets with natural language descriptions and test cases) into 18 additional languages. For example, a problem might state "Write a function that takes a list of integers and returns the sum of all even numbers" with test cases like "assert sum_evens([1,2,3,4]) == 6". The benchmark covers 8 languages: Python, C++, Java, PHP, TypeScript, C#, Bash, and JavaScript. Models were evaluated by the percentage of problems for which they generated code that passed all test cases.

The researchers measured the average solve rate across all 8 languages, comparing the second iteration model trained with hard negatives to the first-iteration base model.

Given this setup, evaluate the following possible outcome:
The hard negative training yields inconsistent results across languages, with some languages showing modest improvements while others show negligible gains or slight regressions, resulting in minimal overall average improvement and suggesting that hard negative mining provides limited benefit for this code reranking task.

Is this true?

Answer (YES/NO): NO